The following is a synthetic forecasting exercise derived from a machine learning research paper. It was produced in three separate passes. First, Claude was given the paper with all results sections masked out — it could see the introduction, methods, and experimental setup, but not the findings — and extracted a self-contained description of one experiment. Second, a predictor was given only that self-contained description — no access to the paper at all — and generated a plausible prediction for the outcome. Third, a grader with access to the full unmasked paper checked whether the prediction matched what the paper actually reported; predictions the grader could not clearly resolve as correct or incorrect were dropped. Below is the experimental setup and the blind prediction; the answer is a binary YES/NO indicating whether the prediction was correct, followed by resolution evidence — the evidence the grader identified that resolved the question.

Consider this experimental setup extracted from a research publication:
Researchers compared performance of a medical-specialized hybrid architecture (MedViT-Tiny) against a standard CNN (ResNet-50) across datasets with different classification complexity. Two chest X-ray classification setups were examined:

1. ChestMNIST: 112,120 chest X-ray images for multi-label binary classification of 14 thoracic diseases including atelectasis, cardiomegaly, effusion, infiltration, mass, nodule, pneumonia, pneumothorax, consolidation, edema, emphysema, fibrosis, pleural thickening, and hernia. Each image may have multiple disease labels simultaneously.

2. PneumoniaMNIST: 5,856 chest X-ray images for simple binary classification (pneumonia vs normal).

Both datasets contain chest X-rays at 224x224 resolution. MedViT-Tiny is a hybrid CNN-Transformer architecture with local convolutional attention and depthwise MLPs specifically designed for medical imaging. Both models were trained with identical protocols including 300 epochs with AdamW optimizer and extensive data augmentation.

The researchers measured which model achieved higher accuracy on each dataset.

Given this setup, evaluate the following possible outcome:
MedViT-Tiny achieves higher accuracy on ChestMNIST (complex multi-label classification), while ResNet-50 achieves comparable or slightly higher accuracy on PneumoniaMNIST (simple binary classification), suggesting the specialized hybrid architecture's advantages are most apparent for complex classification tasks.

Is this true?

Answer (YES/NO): NO